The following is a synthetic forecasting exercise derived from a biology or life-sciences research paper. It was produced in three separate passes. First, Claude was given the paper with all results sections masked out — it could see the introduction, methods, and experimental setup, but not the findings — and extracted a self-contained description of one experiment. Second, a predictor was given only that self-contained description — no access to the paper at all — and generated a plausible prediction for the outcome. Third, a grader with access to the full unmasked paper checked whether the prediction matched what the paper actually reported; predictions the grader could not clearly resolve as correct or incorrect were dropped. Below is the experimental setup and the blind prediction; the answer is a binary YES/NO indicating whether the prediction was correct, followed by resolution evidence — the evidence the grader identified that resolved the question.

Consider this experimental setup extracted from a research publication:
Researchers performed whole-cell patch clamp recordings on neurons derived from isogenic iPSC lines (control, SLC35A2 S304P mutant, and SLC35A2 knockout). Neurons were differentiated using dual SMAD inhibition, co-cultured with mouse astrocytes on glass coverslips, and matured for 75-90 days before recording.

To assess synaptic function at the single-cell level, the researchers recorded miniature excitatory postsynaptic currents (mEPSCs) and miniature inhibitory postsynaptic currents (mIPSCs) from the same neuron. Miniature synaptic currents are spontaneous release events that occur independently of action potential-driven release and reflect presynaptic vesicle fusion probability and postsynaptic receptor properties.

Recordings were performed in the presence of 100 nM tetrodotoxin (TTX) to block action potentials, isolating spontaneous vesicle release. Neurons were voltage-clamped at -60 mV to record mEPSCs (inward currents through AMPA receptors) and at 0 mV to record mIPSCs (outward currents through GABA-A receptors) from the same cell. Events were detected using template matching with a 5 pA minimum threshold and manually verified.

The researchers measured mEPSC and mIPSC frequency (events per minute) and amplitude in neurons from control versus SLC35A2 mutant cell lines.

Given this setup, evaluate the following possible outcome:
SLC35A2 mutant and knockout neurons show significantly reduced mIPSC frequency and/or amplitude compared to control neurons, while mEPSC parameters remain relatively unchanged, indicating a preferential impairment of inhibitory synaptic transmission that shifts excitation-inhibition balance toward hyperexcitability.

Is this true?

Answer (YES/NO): NO